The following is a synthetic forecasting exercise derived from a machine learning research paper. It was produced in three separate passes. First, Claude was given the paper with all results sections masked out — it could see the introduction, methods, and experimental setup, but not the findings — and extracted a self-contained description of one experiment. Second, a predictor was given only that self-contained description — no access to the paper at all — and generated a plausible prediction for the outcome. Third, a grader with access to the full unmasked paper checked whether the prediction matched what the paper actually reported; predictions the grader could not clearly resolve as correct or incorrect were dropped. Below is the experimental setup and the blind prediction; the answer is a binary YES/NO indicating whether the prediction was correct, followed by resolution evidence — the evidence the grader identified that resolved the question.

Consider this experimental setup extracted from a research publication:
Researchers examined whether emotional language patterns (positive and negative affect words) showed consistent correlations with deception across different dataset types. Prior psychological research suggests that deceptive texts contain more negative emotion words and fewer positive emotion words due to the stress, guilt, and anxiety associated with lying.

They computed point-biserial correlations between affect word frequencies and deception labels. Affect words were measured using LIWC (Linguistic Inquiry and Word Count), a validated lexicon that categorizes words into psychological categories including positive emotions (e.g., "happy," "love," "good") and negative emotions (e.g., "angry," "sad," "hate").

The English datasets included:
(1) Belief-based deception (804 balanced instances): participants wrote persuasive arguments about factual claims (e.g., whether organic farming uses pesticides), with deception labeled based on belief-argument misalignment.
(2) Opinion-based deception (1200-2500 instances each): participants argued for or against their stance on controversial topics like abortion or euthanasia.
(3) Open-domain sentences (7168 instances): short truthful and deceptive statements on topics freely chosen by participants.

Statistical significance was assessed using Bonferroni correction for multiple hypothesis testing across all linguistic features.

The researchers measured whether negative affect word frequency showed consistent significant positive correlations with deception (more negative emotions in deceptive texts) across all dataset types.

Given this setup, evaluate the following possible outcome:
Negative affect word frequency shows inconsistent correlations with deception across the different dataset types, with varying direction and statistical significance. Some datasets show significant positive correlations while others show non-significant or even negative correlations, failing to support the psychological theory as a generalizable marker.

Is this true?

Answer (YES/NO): YES